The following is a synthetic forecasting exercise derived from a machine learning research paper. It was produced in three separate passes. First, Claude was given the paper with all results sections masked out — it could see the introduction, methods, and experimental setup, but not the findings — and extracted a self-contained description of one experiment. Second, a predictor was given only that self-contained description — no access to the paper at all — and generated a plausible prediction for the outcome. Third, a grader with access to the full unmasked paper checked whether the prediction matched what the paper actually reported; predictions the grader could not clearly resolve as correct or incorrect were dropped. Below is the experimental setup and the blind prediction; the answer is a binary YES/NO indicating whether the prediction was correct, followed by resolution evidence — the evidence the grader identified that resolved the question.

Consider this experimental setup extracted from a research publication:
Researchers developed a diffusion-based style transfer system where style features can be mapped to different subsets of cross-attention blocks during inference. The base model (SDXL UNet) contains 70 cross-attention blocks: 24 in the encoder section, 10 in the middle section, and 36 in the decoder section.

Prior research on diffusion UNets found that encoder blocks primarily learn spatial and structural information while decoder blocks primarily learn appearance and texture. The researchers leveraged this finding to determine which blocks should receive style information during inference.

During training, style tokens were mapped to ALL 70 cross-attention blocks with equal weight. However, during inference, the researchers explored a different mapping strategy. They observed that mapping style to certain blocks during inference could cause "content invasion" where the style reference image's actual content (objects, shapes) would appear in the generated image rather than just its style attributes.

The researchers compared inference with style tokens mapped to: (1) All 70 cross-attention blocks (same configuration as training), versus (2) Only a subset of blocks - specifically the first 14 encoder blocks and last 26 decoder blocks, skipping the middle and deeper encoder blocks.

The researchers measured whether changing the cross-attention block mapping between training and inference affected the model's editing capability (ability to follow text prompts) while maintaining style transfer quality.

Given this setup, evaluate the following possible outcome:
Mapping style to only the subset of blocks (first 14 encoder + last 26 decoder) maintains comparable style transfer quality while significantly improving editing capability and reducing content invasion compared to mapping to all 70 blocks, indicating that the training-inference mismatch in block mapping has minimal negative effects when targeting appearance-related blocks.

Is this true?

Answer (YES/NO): YES